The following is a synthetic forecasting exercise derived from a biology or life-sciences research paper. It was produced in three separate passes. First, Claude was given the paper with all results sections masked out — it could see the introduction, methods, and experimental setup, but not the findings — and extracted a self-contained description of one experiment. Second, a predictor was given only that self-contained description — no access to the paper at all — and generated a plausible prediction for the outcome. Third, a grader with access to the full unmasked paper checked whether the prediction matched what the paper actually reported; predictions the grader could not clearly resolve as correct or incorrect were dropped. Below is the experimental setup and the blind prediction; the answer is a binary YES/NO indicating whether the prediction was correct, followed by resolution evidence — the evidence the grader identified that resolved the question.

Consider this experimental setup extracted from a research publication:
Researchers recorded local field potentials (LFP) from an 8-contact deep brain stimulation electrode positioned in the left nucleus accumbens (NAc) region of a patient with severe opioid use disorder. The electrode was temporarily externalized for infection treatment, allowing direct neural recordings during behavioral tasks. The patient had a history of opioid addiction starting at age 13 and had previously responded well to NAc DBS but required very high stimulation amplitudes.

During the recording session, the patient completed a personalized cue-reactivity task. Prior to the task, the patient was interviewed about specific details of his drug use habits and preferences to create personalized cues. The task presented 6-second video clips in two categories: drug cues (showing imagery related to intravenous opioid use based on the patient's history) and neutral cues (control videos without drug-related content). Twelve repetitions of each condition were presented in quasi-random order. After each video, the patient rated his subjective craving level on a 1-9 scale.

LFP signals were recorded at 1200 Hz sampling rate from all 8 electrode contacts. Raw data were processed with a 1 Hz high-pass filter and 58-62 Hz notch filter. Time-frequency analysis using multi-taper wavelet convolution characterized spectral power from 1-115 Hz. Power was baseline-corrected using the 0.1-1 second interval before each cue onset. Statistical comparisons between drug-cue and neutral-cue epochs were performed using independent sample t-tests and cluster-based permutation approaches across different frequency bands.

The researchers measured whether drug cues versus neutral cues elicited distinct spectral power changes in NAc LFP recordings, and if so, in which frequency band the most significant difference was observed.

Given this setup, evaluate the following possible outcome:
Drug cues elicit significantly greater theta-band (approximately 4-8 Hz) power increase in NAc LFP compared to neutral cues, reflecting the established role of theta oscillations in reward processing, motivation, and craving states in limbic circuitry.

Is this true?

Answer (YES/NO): NO